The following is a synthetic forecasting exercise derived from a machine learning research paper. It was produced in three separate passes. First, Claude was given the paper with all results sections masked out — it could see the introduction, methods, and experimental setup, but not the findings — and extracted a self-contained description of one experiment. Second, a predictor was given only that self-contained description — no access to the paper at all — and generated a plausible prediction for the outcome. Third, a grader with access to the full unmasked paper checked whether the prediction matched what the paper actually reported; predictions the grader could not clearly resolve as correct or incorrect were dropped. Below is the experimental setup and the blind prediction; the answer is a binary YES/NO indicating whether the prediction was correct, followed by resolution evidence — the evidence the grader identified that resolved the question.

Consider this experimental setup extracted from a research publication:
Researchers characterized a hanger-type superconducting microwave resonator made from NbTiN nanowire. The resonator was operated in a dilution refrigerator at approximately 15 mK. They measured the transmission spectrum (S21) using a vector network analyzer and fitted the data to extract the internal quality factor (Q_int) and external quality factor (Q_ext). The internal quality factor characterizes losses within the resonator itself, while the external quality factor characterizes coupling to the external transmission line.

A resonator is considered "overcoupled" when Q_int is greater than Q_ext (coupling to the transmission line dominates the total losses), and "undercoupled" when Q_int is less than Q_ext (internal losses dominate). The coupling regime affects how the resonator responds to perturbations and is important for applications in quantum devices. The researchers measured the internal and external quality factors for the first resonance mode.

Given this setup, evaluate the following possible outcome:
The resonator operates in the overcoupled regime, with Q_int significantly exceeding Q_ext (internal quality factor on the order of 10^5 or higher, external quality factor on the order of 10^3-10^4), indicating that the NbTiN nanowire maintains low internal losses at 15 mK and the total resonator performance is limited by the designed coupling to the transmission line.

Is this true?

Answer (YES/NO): NO